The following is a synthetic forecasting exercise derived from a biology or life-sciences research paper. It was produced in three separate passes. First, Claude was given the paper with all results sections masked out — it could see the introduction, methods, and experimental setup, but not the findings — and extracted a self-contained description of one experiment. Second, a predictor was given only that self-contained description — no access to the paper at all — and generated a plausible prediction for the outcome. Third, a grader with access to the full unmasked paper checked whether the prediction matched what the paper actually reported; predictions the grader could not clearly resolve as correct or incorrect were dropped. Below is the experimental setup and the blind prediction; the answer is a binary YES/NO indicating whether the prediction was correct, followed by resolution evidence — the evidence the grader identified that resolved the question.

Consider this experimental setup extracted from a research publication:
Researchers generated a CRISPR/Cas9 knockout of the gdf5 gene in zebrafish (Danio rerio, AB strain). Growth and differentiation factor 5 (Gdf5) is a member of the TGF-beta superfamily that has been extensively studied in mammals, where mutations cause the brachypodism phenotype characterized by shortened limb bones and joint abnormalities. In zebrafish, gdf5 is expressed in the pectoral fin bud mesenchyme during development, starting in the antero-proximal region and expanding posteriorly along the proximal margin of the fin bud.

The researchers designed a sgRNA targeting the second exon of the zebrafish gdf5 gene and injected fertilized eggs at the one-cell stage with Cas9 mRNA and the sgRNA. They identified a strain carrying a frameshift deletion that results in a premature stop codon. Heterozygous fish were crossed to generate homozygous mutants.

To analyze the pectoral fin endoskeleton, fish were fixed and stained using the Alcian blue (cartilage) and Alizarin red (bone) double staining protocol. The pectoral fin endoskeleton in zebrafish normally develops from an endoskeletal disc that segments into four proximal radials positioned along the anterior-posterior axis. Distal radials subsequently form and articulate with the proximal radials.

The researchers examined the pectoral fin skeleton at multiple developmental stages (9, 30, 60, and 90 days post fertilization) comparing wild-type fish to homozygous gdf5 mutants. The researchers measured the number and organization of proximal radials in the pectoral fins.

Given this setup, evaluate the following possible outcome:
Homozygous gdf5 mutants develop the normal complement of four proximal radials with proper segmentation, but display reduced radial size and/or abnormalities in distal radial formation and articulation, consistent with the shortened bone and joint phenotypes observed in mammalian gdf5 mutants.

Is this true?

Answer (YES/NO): NO